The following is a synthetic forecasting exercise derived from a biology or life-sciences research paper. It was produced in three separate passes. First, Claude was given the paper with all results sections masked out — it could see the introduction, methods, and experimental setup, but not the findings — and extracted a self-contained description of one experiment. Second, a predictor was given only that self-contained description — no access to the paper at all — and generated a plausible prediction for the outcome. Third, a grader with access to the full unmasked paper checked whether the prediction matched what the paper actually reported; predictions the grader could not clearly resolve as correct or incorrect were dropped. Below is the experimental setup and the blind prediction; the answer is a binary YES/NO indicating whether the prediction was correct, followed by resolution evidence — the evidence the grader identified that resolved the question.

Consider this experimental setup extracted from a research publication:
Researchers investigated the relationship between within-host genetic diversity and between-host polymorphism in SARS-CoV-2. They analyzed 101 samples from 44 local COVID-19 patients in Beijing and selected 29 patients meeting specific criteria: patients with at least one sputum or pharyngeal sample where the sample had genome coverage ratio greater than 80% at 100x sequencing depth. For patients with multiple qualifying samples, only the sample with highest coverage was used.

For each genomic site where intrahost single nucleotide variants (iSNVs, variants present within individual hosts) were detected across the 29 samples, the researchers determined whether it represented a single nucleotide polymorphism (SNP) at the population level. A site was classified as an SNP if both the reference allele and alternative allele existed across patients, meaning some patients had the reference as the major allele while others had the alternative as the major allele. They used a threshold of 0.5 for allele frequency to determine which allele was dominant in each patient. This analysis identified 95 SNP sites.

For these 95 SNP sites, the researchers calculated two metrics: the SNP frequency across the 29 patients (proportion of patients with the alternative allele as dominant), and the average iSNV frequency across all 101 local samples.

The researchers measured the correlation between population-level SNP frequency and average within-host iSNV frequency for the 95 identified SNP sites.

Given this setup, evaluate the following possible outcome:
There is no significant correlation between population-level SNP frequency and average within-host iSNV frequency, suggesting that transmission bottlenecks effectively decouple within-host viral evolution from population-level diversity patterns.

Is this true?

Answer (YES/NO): NO